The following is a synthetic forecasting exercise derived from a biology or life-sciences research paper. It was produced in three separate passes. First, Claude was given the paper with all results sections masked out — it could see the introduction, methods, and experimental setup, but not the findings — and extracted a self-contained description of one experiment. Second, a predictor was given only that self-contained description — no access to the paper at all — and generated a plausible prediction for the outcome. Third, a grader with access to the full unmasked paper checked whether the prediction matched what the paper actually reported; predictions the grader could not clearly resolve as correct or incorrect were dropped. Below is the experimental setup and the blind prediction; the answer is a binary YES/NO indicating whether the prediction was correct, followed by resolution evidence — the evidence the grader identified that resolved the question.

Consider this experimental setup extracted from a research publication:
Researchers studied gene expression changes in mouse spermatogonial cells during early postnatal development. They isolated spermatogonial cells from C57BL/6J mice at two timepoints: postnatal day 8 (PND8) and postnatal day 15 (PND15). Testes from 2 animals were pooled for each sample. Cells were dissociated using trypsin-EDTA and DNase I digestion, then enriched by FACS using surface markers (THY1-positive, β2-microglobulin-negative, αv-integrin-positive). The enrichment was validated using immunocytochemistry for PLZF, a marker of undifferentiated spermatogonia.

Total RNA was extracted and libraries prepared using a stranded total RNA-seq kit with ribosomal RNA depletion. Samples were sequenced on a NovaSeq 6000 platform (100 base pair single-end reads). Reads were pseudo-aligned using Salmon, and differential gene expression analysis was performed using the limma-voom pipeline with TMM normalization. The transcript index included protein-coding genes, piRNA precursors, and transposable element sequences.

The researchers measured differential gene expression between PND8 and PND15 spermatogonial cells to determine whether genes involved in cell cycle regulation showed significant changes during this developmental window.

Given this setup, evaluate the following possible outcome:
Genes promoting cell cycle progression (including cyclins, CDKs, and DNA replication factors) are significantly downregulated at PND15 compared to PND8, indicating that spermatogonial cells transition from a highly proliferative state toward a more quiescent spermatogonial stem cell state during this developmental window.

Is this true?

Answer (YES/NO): NO